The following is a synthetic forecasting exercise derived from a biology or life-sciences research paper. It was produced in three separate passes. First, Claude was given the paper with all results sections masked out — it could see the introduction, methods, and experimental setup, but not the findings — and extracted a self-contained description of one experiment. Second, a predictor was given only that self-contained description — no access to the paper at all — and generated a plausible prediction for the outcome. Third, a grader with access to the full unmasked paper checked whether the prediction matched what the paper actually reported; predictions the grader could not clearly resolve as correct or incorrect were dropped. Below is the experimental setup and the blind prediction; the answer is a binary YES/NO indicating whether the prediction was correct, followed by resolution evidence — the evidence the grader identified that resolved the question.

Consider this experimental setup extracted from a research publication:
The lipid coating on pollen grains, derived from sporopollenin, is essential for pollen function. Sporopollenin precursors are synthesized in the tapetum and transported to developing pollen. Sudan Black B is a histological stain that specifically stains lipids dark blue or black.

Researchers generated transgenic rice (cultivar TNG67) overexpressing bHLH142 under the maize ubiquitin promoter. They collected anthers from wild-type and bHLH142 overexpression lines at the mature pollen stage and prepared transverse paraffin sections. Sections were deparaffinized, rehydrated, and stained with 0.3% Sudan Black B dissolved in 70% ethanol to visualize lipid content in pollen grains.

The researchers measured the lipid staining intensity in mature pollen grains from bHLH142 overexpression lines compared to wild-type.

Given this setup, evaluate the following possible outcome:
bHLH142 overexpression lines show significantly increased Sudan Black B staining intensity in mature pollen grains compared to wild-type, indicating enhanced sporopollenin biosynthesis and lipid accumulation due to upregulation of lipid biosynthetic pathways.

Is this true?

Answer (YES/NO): NO